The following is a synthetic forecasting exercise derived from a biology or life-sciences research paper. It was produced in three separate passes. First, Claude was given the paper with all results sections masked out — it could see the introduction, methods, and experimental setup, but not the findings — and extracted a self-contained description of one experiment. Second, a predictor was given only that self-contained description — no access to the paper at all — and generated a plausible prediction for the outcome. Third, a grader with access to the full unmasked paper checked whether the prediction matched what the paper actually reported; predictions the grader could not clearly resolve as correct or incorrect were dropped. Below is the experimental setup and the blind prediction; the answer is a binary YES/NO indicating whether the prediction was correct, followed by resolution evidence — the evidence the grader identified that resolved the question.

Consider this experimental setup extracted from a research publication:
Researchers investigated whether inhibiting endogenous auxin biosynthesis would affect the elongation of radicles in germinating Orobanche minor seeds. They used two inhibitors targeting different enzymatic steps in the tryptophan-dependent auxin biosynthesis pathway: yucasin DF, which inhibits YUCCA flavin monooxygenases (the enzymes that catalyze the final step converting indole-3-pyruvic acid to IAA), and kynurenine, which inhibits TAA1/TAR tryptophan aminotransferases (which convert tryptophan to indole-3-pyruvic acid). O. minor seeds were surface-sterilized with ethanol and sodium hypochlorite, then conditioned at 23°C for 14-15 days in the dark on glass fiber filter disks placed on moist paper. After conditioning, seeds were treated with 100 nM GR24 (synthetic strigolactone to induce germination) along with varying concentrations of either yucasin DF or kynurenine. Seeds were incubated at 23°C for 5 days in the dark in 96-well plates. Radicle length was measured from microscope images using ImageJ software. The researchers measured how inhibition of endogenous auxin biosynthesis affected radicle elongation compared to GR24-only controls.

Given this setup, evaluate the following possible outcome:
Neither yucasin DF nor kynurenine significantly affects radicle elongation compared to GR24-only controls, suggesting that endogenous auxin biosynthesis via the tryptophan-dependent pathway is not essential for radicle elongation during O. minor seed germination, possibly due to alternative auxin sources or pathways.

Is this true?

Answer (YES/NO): NO